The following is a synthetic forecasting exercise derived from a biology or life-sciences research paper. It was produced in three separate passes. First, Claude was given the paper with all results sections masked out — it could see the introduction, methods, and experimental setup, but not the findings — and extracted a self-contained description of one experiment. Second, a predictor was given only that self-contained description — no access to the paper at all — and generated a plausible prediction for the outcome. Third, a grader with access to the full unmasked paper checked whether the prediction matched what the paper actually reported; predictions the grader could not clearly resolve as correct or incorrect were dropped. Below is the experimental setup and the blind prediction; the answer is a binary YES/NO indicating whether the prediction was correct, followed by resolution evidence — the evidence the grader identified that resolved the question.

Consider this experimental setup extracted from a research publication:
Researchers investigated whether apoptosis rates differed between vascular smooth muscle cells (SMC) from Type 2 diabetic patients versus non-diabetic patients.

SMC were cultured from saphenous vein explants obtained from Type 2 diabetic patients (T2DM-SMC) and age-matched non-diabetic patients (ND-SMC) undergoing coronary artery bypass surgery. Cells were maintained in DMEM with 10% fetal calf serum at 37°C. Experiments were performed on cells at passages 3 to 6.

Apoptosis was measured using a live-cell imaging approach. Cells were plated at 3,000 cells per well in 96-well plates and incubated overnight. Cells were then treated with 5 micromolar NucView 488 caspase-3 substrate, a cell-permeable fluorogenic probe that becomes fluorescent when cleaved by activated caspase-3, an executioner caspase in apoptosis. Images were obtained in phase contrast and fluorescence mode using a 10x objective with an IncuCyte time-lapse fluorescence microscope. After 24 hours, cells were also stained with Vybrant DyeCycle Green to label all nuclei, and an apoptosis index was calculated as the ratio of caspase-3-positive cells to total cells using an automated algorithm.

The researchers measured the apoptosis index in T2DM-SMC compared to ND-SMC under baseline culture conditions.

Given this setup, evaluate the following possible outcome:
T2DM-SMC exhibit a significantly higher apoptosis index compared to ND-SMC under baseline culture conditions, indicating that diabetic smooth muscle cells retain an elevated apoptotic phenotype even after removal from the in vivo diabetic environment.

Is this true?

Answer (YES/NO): NO